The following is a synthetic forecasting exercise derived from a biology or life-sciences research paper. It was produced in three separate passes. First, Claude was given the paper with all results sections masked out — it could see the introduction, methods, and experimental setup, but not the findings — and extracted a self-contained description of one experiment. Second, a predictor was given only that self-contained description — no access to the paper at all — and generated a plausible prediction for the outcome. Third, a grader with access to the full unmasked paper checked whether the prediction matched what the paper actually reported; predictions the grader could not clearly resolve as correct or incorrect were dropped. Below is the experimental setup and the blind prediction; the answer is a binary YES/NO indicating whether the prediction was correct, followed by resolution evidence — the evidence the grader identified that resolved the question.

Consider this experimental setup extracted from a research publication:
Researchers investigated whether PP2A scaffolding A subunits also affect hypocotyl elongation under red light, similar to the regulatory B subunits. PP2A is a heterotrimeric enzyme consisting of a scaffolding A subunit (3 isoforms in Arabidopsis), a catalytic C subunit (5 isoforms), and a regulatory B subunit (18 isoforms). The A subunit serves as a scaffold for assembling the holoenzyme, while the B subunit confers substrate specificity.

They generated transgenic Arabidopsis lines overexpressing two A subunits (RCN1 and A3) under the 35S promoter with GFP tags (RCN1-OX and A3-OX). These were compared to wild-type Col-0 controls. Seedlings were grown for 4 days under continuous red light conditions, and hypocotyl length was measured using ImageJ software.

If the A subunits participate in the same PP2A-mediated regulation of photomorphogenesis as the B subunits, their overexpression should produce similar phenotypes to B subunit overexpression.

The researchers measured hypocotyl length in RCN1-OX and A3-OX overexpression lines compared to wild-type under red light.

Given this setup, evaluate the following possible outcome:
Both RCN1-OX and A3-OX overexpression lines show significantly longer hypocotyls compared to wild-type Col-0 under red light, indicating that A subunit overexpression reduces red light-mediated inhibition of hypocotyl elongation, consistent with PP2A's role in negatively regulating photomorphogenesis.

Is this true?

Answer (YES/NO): YES